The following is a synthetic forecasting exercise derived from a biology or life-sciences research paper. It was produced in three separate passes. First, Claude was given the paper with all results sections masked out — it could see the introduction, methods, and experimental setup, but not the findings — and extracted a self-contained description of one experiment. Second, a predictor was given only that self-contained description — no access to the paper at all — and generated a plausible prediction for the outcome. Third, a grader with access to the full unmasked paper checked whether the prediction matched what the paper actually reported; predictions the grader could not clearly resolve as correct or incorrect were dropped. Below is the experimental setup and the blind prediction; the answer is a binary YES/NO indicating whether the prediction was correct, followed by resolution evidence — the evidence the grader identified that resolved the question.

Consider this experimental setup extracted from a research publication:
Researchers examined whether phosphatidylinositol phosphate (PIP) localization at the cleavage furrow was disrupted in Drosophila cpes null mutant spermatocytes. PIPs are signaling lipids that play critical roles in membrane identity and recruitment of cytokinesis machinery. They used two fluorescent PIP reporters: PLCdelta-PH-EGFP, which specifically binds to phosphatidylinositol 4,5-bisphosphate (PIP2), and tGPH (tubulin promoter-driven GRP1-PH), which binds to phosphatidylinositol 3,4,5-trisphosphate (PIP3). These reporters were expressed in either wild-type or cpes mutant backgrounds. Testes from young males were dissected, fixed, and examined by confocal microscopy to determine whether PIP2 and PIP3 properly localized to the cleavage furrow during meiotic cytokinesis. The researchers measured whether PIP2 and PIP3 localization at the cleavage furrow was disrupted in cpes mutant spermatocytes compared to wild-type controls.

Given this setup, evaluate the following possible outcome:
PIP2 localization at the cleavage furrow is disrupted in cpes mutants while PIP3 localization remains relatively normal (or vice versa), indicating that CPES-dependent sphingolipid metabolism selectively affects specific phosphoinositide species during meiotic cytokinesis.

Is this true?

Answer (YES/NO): NO